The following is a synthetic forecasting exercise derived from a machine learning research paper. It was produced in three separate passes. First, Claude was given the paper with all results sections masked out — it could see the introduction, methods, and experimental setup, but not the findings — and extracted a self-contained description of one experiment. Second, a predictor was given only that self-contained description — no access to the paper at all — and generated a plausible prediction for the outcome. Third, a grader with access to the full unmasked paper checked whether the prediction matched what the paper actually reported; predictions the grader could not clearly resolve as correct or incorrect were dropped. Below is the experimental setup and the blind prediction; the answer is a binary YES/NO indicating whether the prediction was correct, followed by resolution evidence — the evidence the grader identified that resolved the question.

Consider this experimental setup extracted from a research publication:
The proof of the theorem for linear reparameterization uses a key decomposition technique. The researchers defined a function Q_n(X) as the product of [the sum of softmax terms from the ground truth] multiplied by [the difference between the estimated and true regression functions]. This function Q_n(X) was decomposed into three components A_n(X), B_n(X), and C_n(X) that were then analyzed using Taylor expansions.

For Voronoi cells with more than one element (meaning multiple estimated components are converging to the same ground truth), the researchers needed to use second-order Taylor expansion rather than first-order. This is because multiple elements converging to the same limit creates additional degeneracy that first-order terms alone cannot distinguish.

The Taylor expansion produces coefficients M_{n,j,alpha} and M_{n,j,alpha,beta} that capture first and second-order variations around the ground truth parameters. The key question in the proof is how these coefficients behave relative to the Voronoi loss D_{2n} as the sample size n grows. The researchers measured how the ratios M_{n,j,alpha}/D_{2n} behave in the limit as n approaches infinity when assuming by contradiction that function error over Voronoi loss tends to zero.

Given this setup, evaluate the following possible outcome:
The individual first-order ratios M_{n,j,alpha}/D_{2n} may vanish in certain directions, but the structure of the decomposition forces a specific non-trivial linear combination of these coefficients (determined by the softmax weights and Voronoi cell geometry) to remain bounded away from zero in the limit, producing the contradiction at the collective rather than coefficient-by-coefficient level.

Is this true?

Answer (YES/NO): NO